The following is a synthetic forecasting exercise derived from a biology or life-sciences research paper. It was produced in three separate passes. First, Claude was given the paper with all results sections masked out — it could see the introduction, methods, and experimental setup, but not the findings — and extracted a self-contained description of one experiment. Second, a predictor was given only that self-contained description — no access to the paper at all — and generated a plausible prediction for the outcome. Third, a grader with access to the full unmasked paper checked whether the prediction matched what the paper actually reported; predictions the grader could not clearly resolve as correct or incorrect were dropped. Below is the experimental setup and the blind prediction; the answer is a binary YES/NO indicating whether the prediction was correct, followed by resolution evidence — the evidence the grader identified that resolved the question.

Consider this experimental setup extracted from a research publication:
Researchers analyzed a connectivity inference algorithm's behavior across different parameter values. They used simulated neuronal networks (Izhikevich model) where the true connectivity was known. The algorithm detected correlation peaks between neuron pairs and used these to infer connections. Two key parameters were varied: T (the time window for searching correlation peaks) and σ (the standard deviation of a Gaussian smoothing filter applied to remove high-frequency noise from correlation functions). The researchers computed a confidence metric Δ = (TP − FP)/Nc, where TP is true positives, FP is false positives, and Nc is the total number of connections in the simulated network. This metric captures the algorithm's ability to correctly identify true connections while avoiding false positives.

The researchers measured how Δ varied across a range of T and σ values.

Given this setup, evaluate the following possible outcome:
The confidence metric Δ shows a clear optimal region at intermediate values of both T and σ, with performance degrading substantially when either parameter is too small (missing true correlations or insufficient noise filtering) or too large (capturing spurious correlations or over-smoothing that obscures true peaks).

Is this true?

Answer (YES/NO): NO